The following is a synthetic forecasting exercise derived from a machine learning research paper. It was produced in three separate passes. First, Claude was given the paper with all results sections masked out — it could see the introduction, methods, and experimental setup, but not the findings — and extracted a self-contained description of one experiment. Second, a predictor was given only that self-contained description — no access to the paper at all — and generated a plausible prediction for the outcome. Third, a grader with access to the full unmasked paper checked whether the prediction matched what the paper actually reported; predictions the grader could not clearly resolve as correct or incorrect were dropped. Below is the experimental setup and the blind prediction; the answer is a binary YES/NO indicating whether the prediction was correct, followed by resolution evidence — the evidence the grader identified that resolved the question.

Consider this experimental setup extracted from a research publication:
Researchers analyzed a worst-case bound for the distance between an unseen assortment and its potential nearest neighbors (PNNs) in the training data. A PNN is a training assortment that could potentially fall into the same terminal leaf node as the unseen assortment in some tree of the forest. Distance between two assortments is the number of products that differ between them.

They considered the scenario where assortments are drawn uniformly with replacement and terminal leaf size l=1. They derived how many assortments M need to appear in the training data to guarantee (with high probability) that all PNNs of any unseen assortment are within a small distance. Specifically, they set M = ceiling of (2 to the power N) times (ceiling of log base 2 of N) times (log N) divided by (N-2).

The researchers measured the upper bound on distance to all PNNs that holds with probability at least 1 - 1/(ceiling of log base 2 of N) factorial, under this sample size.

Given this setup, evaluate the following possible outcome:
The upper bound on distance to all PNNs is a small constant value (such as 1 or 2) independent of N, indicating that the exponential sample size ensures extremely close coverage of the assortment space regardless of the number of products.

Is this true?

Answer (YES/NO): NO